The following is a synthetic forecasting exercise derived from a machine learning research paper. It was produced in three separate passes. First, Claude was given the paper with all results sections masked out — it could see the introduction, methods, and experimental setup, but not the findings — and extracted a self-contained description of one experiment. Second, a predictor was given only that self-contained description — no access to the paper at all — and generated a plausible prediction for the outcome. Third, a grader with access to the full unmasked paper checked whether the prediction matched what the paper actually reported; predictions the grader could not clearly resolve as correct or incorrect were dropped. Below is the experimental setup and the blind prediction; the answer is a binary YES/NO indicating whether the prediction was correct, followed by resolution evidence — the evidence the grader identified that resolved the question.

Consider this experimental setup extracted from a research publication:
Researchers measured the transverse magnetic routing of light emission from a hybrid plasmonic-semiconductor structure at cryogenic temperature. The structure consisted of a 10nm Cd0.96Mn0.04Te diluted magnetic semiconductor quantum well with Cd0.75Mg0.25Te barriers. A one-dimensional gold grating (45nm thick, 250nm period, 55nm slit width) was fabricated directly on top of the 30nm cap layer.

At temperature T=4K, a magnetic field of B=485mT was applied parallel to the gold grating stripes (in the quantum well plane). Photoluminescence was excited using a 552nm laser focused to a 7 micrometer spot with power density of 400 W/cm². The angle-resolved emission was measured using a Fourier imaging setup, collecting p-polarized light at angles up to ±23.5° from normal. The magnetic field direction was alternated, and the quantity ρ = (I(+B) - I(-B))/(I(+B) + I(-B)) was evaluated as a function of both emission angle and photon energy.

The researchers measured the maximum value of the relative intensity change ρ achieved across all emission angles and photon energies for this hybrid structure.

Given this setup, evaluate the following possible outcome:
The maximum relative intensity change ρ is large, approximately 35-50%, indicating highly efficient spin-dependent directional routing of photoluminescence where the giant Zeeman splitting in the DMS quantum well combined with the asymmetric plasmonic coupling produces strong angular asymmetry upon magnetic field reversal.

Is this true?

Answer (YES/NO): NO